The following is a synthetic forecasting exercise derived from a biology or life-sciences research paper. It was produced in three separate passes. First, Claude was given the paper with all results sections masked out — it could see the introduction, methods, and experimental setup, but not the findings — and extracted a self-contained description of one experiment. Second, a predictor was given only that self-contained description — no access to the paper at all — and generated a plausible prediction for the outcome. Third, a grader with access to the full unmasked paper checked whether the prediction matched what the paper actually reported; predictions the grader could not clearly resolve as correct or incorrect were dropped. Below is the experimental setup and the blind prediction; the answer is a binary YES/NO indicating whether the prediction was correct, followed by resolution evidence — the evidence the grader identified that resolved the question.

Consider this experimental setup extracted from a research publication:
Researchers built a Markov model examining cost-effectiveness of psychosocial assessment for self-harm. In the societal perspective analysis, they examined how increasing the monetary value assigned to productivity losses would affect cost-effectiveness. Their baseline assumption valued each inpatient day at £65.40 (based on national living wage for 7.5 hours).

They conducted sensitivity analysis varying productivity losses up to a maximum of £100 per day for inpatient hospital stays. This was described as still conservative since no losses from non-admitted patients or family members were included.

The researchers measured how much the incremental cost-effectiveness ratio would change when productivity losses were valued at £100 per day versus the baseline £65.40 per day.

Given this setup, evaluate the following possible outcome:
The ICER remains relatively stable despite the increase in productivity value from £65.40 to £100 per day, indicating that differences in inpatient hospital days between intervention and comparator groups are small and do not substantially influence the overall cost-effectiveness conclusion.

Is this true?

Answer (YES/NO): YES